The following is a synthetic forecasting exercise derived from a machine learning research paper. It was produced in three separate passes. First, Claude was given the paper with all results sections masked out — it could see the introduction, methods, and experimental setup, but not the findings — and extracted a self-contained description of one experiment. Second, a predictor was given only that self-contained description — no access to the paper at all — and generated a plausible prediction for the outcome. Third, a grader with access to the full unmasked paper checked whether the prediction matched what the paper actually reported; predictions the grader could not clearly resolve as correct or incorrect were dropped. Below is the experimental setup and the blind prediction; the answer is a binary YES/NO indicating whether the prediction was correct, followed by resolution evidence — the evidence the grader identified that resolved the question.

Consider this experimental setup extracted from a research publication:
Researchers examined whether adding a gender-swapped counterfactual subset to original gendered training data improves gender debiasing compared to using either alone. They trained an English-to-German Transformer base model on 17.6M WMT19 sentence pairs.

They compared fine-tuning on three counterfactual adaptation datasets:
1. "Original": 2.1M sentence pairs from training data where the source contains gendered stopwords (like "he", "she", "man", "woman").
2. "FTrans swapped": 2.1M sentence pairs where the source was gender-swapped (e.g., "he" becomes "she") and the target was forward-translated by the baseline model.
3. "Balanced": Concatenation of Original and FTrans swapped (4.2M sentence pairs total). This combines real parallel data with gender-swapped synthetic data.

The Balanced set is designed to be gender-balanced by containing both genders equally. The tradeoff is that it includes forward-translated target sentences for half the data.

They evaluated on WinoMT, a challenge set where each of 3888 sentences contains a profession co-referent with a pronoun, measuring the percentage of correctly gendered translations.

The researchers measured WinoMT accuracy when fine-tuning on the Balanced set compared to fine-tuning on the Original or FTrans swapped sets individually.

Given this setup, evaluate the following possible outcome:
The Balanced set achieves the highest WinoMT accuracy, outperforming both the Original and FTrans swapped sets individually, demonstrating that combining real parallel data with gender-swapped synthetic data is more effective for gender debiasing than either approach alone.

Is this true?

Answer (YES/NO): YES